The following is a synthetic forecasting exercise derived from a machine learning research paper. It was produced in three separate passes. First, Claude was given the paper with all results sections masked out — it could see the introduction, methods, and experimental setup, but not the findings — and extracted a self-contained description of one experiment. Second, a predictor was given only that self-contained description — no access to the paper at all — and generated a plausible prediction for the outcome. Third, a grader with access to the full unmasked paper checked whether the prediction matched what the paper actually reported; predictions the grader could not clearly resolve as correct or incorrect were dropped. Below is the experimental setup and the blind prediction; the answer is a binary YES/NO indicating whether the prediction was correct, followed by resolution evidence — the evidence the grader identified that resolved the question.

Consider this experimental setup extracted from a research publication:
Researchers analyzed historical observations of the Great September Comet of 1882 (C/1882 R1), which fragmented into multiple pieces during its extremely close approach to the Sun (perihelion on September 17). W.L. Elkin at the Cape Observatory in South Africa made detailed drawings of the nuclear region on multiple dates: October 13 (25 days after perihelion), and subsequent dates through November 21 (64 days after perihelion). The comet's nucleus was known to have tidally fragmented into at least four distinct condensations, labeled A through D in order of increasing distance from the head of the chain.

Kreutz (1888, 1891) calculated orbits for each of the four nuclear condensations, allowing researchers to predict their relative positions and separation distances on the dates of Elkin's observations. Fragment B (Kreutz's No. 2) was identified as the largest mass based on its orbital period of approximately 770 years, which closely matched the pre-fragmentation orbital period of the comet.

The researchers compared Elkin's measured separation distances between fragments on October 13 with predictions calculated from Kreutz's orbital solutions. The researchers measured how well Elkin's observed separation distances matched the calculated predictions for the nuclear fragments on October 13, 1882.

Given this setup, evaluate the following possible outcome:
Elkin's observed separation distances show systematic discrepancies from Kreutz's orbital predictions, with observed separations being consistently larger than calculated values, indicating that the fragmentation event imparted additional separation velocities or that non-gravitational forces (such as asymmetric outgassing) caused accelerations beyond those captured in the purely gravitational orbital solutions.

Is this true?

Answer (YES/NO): NO